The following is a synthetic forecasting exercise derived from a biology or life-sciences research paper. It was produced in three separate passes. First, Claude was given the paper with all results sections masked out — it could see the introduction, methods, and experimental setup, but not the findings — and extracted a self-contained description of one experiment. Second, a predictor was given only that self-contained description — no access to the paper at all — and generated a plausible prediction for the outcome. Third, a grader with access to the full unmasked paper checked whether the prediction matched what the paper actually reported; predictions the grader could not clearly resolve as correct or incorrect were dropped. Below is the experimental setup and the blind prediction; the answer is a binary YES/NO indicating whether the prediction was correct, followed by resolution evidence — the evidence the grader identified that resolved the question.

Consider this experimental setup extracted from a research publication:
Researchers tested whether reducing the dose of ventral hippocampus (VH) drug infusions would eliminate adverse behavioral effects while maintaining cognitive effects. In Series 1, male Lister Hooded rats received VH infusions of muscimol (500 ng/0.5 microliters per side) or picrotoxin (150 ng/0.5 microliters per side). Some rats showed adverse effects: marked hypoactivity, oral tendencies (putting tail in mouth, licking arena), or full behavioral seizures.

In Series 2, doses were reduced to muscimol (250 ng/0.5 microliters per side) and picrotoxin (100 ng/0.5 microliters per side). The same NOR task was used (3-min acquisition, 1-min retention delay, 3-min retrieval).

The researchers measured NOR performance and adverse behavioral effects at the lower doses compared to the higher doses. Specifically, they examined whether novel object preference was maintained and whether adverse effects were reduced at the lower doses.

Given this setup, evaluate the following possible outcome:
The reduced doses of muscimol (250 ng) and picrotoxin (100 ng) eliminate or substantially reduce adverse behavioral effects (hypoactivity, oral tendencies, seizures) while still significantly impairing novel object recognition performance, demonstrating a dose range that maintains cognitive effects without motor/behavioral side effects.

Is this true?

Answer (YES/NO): NO